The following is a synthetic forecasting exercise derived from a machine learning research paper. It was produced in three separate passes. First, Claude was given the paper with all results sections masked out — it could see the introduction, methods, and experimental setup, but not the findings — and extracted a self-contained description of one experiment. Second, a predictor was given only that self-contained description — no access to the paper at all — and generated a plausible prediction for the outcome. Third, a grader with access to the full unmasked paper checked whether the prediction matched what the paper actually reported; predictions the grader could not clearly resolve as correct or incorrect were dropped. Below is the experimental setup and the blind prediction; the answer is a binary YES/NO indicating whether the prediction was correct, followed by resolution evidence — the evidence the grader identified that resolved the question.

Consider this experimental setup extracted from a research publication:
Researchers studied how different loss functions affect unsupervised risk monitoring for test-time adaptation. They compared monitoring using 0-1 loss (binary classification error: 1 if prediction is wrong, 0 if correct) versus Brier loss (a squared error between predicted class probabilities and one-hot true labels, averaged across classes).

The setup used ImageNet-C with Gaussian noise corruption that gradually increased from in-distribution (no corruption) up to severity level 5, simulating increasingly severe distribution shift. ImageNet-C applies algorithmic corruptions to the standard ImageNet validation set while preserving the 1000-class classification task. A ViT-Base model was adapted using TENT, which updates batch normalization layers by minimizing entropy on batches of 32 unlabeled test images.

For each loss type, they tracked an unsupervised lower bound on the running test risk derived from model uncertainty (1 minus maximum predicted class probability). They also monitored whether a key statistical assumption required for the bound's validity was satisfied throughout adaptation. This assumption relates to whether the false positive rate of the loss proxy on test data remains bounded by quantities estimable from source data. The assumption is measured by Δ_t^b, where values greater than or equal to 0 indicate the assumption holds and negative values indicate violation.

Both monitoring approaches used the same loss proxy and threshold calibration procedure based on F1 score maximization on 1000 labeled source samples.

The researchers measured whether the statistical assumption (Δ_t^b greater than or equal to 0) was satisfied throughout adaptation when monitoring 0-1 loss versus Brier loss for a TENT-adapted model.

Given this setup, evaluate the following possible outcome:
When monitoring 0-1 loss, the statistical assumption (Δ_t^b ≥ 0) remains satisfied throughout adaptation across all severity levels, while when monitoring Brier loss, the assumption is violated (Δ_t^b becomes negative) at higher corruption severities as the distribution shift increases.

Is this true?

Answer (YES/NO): NO